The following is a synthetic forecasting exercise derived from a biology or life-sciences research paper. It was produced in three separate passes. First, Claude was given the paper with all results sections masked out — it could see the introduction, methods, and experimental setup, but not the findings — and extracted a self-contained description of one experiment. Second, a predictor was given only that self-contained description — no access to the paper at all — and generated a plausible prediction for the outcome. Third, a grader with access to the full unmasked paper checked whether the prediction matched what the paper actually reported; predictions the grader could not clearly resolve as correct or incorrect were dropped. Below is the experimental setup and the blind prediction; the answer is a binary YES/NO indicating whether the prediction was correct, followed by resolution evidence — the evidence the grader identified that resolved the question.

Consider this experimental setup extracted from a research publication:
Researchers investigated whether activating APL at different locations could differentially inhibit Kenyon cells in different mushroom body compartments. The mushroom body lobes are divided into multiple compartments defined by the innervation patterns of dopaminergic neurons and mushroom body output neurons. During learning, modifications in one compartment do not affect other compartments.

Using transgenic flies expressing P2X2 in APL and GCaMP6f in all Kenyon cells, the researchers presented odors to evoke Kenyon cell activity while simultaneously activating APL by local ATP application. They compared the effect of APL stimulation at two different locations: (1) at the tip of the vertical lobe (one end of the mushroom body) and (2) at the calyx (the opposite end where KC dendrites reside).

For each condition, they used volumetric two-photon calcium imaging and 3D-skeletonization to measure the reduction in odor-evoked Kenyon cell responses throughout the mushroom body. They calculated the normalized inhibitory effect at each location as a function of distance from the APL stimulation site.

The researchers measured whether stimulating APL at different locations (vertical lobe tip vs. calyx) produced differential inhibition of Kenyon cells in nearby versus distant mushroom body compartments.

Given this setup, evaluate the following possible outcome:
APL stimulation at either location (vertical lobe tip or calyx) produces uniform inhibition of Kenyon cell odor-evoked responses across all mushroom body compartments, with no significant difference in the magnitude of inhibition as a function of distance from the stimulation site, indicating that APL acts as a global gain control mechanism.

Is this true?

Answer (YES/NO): NO